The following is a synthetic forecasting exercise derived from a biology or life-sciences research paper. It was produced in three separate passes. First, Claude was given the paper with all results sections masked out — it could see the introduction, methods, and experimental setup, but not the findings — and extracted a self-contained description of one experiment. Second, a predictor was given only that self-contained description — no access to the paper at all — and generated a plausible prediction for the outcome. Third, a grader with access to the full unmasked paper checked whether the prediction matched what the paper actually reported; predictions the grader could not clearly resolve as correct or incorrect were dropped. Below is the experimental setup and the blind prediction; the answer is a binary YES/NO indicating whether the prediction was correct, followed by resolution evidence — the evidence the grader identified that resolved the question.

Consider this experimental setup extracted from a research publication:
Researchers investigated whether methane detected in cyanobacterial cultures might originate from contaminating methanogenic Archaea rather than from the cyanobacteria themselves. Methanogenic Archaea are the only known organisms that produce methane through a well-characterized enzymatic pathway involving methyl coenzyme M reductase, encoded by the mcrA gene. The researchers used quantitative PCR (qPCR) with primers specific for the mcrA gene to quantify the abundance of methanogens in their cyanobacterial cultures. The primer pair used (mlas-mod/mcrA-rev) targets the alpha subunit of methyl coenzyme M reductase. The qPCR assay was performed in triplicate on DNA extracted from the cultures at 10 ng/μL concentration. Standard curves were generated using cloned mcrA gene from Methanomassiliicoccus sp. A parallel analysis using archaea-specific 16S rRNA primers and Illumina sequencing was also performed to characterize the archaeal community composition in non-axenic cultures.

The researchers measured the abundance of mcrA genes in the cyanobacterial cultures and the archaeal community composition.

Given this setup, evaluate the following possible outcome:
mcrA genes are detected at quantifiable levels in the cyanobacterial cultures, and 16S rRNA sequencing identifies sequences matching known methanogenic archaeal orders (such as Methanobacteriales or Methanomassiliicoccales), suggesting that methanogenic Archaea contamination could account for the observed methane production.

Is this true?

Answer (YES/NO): NO